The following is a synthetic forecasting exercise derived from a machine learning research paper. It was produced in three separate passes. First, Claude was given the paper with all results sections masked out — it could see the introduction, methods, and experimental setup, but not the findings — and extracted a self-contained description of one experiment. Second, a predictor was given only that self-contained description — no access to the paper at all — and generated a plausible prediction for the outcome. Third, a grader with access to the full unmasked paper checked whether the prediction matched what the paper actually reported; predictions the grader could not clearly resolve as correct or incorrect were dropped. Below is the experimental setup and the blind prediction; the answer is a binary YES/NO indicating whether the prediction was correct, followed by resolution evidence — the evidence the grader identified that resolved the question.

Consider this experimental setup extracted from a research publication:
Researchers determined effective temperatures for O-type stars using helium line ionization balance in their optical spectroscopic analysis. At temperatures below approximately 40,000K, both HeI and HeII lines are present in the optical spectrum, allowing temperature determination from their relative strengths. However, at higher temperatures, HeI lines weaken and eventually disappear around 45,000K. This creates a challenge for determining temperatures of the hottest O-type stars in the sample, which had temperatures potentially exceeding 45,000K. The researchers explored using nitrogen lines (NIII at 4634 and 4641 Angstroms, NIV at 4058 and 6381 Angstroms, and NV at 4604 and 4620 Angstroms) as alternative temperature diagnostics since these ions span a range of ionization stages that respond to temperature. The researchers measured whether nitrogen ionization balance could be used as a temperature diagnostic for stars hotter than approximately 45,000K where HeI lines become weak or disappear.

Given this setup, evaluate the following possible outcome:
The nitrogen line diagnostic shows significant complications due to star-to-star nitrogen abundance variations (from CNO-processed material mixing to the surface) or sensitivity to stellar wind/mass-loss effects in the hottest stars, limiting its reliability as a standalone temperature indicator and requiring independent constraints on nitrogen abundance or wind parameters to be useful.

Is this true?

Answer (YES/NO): YES